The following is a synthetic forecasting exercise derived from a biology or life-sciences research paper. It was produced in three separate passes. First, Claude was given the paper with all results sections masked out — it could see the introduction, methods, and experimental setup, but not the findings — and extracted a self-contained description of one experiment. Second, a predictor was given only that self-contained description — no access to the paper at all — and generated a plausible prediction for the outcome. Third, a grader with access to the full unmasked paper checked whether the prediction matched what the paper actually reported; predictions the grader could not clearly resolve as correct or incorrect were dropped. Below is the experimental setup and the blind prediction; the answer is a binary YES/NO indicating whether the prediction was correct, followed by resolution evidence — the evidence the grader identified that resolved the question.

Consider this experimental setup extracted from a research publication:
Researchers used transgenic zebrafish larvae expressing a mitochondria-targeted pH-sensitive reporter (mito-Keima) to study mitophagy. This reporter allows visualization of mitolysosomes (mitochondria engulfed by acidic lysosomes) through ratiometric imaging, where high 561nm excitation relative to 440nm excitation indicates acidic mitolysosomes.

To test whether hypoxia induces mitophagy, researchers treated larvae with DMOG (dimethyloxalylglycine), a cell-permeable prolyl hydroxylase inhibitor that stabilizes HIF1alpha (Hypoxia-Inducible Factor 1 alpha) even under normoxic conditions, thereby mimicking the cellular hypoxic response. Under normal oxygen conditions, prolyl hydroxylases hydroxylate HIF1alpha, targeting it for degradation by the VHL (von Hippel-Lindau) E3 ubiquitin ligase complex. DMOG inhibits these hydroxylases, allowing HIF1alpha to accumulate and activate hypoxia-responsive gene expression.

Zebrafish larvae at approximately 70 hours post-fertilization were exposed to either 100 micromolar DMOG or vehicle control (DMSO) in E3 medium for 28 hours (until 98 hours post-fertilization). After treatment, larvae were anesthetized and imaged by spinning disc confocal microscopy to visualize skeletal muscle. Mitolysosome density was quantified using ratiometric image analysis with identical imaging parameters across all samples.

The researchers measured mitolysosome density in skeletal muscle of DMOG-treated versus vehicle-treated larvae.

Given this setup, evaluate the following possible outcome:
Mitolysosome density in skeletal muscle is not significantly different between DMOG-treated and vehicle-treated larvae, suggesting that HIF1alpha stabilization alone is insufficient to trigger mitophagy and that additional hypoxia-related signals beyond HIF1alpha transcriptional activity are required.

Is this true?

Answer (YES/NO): NO